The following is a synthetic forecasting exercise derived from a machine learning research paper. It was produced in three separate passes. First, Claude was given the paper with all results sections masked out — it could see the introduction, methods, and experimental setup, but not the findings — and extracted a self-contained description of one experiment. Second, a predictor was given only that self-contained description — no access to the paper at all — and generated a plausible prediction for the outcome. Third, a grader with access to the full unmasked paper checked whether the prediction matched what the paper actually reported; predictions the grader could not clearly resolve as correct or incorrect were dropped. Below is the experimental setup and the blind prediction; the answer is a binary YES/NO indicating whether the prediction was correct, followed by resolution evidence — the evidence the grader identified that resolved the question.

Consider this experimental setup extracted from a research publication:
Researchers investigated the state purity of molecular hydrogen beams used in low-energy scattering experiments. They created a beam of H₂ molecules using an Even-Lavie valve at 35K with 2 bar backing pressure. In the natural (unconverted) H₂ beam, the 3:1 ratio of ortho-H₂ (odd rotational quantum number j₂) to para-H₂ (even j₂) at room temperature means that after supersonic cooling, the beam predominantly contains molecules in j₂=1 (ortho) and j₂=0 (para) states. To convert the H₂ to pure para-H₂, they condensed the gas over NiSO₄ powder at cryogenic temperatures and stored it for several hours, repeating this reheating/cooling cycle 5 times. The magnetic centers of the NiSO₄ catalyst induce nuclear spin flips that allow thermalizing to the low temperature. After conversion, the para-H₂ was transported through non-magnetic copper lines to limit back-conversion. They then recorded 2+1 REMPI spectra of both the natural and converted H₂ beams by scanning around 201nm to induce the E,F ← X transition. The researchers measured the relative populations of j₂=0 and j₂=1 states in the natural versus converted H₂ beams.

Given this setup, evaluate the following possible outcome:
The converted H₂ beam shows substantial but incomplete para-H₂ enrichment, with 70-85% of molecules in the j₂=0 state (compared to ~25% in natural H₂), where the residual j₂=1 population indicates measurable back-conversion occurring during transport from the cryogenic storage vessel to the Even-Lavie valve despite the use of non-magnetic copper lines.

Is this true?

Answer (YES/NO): NO